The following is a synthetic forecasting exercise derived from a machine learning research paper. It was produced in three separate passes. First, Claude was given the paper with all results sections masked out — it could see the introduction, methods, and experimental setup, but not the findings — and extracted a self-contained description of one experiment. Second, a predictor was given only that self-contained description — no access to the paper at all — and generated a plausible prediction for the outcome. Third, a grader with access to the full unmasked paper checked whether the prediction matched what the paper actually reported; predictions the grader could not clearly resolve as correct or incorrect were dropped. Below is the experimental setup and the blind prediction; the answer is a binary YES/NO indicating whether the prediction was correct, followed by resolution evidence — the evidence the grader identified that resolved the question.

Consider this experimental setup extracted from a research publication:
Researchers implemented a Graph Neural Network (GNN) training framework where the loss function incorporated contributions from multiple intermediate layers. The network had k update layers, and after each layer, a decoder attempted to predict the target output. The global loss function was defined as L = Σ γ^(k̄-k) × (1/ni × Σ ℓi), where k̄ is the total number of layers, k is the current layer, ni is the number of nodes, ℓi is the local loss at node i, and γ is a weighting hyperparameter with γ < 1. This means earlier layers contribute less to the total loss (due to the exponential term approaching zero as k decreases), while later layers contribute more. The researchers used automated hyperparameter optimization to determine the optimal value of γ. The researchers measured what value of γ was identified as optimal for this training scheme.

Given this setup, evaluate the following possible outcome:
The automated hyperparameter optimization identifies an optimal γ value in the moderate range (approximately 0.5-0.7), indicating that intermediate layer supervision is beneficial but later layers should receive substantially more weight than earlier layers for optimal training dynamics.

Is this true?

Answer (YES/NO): NO